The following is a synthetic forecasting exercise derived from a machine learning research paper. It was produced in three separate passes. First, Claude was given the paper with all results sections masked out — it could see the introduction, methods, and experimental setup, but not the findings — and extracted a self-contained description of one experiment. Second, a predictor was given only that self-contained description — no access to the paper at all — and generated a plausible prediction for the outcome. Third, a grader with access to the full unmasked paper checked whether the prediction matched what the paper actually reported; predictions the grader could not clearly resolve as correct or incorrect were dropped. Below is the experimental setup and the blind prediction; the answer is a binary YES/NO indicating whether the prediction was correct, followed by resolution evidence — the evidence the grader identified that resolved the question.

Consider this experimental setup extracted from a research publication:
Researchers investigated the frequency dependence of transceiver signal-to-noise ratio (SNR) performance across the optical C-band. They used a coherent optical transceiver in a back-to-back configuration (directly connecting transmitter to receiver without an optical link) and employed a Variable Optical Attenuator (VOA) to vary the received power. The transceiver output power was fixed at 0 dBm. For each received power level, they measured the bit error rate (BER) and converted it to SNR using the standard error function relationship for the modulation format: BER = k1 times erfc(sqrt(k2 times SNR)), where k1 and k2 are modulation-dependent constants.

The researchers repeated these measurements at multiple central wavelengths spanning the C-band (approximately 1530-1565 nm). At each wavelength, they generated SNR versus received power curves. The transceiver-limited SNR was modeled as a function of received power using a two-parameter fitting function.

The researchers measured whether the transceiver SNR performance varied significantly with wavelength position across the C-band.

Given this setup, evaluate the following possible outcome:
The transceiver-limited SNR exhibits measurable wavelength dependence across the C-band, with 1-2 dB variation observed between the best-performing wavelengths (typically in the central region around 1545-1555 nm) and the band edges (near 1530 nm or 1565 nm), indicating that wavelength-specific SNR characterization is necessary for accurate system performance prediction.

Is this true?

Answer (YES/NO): NO